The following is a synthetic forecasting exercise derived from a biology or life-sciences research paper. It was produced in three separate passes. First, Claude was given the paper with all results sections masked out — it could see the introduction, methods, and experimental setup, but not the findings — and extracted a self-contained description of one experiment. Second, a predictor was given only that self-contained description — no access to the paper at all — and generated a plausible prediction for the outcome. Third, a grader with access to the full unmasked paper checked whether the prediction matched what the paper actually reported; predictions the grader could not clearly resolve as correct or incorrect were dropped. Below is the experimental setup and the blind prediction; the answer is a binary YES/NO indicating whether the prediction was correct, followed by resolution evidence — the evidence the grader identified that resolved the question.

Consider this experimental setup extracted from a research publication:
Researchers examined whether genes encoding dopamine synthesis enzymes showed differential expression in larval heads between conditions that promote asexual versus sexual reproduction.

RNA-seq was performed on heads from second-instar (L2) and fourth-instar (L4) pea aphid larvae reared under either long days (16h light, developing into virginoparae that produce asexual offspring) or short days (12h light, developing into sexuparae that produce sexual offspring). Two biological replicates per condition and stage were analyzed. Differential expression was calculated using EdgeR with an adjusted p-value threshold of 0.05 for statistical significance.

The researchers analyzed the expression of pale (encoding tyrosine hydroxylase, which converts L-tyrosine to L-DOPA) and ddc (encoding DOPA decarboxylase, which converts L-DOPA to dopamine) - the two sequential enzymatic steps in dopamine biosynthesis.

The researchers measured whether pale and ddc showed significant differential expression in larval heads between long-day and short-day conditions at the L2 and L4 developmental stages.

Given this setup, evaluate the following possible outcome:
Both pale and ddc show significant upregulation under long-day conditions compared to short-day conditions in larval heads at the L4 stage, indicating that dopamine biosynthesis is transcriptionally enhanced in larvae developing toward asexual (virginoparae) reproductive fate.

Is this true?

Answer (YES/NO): YES